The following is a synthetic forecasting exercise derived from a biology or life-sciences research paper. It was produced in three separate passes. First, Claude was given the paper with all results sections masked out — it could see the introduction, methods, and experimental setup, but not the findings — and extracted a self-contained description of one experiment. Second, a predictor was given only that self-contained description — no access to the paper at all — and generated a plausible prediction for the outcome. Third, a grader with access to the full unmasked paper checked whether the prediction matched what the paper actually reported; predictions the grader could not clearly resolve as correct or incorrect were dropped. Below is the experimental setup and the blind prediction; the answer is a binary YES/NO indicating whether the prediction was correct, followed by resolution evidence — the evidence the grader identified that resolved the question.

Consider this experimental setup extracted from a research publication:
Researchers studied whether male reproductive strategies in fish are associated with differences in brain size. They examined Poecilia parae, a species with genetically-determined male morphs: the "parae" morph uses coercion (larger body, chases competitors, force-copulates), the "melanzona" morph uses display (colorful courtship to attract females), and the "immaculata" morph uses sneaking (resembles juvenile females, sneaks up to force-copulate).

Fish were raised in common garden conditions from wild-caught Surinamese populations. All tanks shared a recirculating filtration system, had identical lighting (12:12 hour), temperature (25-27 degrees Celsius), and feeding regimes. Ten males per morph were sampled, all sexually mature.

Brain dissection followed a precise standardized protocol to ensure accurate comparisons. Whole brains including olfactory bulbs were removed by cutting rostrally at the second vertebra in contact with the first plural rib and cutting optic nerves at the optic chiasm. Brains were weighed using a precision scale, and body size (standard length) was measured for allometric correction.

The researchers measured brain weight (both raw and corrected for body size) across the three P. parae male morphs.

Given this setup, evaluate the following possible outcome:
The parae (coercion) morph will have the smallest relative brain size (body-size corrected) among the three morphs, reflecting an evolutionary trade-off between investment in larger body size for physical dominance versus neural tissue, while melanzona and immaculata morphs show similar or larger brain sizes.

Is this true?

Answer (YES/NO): NO